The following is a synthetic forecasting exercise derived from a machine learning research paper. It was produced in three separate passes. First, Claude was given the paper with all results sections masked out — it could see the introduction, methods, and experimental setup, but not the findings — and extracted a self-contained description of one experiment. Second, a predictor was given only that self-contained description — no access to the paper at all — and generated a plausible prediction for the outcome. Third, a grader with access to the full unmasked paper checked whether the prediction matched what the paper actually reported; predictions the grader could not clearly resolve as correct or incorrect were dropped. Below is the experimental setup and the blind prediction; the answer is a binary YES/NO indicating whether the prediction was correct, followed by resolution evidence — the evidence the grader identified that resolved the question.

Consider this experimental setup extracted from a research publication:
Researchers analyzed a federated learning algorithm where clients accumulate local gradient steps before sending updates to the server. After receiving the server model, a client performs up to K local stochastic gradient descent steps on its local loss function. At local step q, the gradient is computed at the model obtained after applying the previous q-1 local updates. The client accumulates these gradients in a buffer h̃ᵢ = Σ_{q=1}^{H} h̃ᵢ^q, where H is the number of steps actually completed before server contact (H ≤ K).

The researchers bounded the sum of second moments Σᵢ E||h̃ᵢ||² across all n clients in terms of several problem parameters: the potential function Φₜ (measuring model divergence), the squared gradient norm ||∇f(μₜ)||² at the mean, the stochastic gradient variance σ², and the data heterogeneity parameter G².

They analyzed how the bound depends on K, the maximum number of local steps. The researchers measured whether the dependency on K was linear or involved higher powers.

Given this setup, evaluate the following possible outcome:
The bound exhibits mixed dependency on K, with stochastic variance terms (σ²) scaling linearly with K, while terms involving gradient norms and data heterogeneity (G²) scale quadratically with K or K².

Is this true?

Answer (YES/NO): YES